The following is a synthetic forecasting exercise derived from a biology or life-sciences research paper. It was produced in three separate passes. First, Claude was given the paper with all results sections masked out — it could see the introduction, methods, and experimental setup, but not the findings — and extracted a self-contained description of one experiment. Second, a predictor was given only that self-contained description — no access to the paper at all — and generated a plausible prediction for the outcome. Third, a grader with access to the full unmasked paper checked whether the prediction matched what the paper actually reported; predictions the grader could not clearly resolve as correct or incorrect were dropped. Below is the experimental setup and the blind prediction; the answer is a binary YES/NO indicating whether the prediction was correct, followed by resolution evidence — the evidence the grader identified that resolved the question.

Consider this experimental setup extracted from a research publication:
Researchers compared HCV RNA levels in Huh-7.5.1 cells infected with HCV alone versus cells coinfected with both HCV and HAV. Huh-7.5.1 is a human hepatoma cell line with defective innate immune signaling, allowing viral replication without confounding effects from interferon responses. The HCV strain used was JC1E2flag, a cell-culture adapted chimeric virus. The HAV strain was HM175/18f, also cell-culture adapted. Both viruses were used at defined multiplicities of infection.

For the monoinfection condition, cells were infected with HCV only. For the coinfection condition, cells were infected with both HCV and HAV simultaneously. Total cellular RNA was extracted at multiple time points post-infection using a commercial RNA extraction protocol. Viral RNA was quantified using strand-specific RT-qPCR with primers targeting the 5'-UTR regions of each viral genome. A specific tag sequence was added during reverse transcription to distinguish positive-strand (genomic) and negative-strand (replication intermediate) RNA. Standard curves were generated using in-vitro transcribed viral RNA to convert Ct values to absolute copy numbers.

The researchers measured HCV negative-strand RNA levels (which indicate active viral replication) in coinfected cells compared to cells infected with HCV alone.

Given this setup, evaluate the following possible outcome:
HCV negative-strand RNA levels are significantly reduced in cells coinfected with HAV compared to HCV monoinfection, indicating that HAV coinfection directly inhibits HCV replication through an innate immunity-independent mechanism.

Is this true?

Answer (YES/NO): NO